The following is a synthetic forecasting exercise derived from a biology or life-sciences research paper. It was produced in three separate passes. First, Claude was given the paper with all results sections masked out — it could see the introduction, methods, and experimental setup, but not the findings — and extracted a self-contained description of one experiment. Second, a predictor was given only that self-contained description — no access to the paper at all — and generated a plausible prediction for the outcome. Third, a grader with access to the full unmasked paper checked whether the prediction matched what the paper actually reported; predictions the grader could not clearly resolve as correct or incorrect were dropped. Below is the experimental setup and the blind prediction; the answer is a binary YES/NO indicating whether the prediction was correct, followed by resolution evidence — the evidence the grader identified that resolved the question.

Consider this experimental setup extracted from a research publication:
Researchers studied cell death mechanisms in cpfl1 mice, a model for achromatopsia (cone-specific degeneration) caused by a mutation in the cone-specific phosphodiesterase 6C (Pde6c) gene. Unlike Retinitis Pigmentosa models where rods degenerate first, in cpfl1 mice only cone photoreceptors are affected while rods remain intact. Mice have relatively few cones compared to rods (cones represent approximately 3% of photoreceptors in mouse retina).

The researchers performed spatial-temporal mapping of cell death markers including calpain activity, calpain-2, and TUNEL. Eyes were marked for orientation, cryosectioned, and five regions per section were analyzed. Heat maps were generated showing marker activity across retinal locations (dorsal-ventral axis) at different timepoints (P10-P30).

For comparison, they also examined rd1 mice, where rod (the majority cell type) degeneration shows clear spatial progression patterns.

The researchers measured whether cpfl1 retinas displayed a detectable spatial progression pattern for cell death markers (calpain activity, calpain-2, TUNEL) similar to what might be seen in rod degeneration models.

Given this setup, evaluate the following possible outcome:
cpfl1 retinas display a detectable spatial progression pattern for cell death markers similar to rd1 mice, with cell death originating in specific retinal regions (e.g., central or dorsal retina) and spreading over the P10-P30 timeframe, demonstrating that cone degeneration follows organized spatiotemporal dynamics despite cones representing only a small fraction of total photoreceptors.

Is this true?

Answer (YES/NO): NO